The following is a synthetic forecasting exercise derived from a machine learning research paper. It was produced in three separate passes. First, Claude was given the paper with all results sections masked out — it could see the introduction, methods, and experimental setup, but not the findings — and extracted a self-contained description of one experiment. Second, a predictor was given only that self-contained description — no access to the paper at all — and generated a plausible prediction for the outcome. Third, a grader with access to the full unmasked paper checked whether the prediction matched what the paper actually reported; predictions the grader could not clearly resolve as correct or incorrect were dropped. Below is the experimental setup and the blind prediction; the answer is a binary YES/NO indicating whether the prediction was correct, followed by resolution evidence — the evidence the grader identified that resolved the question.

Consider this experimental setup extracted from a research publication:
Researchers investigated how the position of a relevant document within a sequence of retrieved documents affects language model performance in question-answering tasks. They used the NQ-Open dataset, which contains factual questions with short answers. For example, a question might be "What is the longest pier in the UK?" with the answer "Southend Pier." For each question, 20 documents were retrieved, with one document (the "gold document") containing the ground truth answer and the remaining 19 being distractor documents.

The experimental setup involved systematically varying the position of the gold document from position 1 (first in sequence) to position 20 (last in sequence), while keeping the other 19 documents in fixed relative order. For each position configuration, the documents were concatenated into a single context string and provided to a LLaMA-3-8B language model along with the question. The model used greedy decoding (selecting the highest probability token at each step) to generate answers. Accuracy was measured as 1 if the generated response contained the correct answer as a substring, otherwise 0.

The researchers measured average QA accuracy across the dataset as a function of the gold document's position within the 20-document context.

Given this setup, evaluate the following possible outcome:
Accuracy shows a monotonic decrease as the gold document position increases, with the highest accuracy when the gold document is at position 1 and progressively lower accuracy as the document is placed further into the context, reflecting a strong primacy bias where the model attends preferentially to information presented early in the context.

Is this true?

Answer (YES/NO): NO